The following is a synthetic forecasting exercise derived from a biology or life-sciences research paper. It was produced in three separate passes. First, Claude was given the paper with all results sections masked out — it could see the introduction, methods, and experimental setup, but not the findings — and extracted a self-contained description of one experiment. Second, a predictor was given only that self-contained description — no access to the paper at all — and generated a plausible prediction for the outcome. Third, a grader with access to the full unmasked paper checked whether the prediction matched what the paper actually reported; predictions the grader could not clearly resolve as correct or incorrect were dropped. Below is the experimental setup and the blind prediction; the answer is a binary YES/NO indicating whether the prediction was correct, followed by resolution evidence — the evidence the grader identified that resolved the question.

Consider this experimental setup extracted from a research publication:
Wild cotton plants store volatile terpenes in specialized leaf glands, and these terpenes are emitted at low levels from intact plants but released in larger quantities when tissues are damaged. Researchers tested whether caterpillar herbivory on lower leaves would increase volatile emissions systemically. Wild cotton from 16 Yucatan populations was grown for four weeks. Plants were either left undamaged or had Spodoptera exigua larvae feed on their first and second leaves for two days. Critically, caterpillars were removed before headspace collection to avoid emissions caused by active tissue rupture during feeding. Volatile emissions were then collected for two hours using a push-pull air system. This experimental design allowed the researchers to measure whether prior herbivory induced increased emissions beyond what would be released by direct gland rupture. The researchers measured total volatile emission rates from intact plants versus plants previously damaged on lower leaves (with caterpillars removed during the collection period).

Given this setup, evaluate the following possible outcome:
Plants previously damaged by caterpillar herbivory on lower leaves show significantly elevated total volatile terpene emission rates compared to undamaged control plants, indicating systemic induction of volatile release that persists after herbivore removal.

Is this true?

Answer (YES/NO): YES